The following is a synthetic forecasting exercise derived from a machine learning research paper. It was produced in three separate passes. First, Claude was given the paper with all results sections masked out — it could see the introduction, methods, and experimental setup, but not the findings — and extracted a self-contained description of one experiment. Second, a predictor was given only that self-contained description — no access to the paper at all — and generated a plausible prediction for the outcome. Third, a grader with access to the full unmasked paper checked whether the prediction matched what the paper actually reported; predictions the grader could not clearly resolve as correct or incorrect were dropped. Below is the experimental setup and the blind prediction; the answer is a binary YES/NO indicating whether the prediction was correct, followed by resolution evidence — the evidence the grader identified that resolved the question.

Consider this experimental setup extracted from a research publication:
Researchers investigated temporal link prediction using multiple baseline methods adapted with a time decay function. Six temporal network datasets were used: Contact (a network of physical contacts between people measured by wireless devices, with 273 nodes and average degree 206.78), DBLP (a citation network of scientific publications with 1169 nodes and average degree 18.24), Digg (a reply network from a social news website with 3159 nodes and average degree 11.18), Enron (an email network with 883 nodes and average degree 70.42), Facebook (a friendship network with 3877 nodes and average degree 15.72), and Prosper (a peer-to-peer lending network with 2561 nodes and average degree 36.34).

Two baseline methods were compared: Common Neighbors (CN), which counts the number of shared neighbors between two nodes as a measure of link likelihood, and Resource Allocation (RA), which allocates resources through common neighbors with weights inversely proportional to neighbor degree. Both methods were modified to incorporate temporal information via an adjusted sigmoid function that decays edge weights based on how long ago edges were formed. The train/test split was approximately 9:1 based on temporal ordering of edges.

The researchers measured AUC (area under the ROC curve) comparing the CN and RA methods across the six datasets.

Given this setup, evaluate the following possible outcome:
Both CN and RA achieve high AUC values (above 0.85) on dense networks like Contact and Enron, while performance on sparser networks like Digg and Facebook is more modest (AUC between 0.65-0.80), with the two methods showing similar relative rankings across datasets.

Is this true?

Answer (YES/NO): NO